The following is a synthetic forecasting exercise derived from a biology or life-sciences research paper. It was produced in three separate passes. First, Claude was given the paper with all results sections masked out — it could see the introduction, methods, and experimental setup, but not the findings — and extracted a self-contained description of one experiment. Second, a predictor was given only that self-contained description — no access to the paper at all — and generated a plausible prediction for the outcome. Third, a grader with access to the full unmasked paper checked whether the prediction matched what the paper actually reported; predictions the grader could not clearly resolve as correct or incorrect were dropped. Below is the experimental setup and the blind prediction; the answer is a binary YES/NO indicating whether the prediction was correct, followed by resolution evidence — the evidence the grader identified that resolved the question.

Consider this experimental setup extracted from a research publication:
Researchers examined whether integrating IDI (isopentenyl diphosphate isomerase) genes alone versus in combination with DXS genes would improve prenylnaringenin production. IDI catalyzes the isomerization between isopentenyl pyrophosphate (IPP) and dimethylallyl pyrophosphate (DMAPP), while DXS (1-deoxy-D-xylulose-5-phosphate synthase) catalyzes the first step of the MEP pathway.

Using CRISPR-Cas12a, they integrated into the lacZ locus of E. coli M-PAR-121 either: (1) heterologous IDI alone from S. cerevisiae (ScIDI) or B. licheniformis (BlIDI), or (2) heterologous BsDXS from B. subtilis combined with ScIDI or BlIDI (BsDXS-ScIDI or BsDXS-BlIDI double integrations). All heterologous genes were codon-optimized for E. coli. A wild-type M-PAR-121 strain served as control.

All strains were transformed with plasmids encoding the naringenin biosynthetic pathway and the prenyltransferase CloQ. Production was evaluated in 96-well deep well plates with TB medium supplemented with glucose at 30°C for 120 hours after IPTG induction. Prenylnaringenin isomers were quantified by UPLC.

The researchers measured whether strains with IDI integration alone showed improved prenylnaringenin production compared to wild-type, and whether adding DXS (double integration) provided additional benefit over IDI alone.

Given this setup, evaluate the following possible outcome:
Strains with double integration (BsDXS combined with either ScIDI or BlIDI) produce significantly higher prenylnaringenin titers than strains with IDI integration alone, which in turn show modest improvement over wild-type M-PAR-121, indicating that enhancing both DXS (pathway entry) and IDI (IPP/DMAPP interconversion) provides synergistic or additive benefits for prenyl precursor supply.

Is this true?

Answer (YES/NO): NO